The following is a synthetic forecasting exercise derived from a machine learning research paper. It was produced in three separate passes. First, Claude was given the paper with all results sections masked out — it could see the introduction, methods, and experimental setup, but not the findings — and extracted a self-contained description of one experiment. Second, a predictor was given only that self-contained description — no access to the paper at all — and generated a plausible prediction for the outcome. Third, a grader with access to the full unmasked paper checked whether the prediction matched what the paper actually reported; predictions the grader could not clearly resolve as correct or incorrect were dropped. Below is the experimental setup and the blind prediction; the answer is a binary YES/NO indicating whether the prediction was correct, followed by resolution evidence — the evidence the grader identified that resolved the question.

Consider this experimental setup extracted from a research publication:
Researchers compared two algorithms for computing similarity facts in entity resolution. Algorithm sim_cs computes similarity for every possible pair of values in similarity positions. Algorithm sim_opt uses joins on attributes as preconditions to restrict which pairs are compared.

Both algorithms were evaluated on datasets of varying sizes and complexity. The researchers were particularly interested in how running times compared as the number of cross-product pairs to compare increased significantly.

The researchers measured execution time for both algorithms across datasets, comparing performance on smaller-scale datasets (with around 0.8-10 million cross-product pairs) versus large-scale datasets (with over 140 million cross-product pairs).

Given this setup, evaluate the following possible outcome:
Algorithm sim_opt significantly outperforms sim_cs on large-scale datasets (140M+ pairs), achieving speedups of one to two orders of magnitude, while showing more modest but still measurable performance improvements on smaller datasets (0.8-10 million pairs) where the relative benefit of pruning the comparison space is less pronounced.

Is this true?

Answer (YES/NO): NO